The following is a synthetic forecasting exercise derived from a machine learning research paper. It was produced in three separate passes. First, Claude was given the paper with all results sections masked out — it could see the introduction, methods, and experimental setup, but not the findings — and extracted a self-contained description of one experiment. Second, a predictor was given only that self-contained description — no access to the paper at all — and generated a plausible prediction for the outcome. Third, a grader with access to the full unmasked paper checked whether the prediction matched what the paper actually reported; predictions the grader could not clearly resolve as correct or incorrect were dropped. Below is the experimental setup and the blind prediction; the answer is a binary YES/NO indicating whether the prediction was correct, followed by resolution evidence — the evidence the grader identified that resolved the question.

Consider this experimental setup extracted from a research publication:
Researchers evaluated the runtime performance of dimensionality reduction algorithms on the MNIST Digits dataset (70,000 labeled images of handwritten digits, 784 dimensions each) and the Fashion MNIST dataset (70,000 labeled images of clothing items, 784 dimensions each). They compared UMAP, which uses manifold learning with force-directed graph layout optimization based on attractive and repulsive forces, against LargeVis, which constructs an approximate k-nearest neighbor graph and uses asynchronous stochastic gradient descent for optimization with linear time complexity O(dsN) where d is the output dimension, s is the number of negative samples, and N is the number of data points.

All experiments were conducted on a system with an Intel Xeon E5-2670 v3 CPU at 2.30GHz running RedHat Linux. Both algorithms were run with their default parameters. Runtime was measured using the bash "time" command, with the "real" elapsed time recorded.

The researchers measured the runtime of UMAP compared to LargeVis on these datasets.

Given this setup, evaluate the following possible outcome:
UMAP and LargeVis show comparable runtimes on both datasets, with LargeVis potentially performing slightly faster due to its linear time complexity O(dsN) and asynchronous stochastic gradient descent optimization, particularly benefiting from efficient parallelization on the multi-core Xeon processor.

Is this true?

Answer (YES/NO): NO